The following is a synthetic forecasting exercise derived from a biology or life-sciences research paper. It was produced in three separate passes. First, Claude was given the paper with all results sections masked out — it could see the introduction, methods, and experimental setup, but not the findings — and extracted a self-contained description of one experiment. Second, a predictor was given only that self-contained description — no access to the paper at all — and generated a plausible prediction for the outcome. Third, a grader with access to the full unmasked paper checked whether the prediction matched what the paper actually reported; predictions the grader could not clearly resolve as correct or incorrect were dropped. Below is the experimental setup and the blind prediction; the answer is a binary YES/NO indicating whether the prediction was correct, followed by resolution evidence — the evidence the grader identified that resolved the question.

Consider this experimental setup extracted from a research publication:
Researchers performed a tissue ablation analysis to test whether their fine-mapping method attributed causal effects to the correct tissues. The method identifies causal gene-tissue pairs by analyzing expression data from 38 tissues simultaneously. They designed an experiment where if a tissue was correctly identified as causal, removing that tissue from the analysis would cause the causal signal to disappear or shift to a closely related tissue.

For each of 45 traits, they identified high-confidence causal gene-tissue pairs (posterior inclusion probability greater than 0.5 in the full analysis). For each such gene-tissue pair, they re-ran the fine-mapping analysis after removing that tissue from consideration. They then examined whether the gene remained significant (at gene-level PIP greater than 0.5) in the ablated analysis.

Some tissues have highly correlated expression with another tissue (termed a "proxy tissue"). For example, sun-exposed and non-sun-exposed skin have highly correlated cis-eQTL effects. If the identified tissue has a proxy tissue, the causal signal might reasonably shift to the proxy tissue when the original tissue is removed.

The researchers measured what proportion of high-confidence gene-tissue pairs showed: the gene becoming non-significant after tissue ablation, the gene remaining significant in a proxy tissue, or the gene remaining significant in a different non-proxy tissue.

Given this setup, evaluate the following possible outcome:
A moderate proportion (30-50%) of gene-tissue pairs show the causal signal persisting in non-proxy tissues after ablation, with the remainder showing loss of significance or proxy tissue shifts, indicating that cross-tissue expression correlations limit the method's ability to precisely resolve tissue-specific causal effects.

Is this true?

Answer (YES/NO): NO